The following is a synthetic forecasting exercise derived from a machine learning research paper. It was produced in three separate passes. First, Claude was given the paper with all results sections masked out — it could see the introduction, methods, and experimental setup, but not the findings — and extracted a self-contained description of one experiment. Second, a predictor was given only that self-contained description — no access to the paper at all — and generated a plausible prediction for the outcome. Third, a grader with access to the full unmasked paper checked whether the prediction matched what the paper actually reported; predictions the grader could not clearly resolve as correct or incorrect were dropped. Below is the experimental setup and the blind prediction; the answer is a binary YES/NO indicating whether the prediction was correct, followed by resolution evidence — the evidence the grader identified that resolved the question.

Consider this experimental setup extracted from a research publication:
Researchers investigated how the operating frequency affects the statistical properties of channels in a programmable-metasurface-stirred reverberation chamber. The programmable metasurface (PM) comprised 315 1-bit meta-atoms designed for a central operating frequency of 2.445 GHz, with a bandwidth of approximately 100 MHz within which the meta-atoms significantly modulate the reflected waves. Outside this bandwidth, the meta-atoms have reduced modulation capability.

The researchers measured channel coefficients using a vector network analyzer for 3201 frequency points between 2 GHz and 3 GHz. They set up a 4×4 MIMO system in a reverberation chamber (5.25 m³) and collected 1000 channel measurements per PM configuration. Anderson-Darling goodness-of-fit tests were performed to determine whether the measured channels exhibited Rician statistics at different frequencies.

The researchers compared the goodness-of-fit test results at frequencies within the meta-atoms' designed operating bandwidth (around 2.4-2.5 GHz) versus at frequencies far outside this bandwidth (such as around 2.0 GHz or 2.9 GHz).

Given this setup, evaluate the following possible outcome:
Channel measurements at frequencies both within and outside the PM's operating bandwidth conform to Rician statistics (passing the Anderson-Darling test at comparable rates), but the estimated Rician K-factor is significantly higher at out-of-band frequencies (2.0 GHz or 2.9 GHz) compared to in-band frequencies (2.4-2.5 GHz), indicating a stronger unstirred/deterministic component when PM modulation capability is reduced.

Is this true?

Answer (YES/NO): NO